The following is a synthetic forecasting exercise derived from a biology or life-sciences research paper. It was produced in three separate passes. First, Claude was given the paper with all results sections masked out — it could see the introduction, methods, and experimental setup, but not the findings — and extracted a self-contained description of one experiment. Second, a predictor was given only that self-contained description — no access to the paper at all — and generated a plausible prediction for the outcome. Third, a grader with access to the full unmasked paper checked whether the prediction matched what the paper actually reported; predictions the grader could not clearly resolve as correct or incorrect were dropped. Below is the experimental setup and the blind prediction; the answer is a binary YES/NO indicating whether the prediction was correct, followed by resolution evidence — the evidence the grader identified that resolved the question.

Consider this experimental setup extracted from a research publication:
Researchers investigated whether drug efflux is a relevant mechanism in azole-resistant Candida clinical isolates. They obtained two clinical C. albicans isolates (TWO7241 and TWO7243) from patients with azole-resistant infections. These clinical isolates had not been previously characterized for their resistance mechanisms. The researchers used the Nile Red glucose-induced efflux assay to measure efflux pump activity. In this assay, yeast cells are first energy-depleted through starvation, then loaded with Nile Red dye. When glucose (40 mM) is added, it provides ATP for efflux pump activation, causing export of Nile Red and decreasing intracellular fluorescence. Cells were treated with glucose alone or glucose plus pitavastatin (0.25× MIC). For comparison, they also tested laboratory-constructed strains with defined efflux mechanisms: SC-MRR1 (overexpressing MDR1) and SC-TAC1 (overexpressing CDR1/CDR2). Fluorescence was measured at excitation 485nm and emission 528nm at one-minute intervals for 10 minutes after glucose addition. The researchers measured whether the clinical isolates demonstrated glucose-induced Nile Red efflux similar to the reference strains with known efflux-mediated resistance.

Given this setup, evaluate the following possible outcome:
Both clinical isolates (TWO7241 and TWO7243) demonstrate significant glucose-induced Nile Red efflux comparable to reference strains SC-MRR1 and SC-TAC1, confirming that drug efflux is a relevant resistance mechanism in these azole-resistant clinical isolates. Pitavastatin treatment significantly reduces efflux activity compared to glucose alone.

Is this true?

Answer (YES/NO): NO